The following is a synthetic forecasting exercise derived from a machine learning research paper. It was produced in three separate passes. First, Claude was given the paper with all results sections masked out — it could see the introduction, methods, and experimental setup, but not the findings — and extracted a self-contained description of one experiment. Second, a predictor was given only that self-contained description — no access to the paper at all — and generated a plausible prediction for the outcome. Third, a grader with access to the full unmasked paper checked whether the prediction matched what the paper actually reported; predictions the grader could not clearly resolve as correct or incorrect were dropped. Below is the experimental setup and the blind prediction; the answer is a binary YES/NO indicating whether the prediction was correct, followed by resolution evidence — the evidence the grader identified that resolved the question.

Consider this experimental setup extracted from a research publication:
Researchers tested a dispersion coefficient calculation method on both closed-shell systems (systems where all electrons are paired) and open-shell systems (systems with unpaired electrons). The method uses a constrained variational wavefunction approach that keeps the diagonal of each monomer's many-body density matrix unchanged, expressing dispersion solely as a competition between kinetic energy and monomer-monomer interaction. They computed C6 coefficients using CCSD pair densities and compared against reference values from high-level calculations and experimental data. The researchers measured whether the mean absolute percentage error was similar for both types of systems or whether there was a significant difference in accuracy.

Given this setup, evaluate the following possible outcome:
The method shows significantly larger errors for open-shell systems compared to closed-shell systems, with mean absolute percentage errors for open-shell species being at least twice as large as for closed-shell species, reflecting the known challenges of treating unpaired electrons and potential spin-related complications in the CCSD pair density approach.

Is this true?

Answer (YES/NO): YES